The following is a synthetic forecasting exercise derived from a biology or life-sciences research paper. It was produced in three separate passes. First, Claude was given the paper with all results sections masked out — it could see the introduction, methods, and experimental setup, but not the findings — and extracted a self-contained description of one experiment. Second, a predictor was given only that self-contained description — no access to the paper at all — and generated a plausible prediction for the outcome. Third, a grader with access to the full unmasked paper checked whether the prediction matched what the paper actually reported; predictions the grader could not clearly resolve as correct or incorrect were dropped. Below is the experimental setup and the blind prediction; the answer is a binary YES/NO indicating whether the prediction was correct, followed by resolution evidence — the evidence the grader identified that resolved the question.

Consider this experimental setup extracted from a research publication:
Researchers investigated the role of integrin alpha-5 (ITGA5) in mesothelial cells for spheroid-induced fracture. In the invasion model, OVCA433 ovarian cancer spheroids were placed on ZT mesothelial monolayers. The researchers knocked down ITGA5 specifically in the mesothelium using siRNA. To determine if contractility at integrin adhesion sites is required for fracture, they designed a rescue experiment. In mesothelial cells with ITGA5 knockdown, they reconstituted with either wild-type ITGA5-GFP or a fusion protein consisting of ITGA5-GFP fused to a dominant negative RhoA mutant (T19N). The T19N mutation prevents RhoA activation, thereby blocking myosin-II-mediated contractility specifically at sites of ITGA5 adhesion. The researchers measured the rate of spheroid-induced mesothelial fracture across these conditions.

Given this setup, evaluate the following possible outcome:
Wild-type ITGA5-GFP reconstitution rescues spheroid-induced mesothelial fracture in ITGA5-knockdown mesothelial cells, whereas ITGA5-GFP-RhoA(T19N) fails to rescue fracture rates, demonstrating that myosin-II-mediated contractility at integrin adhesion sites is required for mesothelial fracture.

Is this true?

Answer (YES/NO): YES